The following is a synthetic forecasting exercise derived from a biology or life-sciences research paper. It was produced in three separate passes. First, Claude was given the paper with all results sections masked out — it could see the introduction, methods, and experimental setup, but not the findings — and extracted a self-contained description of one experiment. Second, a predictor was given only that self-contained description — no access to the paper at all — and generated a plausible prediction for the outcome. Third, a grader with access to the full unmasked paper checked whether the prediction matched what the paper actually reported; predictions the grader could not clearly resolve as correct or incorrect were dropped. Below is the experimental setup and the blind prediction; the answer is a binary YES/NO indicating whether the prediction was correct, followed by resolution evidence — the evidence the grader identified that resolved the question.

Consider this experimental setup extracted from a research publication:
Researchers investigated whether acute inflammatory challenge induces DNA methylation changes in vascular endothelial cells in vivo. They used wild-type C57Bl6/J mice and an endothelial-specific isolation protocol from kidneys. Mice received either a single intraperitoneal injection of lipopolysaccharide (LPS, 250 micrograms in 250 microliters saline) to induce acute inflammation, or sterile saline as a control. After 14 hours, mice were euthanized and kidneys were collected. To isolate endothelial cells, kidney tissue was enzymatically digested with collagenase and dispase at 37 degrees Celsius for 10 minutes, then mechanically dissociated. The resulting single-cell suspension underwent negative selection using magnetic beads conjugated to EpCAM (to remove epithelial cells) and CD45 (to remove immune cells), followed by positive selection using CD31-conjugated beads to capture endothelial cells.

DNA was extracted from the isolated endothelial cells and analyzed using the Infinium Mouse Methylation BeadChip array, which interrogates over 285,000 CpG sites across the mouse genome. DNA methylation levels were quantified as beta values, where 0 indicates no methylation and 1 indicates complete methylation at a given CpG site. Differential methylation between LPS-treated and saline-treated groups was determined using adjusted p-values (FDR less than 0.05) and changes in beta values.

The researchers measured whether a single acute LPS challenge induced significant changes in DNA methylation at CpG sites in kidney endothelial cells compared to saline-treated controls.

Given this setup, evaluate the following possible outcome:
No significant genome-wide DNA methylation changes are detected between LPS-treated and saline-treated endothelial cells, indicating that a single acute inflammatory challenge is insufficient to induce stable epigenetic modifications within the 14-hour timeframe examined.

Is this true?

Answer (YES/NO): NO